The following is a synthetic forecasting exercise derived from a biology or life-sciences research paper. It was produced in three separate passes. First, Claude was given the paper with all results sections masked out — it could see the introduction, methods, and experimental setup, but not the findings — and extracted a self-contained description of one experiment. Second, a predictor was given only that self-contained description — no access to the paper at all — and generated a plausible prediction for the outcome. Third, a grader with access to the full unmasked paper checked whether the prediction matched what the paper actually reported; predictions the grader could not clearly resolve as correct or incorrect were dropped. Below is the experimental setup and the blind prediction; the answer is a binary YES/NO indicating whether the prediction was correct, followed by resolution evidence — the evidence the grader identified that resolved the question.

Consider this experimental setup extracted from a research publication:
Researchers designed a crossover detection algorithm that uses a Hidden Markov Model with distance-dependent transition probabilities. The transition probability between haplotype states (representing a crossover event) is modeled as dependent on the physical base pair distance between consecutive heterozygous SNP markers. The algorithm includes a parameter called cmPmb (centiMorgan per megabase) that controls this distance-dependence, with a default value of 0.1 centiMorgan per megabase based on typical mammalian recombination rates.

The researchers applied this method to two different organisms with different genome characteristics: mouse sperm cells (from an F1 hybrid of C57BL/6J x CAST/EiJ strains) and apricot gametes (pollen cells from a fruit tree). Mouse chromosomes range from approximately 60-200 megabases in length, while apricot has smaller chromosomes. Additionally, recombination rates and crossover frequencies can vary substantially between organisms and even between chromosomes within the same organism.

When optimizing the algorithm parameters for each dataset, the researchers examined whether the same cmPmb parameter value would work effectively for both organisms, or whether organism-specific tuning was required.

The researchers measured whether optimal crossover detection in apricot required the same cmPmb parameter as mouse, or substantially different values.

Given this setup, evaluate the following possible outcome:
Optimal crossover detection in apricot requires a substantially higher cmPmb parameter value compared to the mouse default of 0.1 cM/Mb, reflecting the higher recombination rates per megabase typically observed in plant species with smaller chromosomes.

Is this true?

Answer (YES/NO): NO